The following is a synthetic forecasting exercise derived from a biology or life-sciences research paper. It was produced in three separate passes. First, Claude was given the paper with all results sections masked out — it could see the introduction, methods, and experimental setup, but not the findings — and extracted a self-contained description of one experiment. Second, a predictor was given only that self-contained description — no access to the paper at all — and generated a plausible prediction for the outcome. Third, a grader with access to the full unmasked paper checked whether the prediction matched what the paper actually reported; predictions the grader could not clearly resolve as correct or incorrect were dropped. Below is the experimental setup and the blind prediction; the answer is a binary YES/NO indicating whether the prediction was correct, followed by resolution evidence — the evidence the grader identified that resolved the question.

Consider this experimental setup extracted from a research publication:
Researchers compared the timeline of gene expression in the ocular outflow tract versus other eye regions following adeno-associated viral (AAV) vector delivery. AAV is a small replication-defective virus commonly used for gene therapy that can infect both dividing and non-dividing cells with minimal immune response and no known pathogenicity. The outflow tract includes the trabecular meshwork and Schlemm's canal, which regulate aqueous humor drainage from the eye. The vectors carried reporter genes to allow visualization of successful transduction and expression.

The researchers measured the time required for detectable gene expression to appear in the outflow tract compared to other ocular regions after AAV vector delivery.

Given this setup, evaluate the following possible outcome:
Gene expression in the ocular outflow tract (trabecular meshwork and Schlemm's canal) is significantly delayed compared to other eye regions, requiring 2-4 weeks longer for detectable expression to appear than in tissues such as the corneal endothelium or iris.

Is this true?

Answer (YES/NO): NO